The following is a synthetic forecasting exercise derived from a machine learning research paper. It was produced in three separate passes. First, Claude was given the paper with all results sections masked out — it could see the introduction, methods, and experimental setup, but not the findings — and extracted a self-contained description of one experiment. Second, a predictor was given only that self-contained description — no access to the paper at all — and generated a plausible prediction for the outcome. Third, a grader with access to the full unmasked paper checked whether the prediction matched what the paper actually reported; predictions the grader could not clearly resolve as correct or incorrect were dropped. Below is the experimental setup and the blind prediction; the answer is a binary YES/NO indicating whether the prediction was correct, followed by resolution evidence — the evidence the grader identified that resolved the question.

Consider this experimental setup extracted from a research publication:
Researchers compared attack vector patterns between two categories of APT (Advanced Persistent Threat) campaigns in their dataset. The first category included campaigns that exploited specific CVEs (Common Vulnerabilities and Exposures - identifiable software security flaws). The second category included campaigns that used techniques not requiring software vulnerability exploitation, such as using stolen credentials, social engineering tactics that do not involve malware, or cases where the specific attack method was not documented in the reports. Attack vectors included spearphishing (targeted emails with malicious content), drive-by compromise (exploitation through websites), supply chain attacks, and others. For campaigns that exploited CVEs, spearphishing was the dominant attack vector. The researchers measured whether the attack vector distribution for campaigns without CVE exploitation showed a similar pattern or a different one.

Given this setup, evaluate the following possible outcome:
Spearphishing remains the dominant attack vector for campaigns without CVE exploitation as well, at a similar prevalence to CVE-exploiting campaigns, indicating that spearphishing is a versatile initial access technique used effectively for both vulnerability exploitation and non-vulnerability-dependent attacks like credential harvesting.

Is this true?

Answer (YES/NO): YES